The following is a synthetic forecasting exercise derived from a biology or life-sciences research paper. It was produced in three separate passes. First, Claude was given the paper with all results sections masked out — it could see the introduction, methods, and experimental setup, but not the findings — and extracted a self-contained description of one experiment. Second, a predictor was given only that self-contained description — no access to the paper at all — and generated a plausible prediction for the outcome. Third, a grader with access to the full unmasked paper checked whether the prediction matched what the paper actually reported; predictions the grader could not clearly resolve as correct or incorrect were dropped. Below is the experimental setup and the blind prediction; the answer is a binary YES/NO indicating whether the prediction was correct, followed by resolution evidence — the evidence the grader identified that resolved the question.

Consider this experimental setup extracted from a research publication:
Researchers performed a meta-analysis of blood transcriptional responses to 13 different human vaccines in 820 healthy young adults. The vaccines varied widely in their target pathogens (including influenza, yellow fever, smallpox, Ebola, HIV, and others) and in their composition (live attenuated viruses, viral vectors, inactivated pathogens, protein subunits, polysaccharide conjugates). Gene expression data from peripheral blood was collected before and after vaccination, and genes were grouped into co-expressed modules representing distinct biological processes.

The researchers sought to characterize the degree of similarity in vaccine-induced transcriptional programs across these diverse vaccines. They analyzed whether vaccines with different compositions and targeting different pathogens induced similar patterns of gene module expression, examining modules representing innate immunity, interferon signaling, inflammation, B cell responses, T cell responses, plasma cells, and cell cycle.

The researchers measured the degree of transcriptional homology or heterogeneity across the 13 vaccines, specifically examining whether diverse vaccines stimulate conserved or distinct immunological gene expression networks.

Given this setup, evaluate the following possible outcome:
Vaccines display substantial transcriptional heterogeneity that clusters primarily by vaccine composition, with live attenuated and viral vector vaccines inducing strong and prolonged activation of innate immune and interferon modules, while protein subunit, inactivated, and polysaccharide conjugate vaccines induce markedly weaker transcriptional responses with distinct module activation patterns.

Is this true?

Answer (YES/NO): NO